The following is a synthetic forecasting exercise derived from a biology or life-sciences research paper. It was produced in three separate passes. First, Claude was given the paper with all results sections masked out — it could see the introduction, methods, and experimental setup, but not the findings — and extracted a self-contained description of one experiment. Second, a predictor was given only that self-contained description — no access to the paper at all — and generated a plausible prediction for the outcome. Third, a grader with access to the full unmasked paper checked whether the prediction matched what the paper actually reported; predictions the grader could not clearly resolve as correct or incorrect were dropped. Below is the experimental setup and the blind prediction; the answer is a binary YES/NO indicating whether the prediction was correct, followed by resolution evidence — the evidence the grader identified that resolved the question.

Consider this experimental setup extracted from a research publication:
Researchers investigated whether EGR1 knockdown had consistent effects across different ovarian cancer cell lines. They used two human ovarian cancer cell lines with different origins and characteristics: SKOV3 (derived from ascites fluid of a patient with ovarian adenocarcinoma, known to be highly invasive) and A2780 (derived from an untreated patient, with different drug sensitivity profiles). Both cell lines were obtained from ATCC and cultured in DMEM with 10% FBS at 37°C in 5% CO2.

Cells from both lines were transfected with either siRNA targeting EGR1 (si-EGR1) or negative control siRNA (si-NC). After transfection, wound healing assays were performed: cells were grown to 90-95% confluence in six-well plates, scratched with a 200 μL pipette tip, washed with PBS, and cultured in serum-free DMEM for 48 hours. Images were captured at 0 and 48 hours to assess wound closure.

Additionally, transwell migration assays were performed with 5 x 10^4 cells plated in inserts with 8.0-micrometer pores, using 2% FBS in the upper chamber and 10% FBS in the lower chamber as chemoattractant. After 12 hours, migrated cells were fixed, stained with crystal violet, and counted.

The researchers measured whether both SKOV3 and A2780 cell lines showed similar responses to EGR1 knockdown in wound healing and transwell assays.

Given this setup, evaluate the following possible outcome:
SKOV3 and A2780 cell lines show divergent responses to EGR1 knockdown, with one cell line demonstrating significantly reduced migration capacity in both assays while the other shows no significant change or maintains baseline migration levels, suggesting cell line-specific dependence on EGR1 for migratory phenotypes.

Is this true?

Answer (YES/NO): NO